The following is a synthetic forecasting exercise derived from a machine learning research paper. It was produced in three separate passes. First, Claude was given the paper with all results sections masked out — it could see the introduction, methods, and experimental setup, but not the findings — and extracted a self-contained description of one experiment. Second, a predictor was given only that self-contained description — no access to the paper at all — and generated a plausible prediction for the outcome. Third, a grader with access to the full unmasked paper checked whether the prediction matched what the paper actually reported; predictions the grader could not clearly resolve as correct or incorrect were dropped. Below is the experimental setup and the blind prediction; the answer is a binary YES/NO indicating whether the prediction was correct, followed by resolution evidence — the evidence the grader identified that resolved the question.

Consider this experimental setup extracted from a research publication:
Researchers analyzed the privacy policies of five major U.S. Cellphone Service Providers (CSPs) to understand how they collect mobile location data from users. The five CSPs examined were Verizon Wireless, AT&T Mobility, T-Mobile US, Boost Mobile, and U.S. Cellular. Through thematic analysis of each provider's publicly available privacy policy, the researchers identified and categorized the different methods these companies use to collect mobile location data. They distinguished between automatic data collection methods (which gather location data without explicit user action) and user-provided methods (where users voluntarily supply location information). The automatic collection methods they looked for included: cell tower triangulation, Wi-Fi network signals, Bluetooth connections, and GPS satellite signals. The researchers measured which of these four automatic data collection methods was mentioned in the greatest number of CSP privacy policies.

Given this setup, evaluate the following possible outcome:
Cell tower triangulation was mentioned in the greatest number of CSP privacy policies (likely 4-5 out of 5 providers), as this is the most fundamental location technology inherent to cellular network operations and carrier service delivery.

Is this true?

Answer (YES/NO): YES